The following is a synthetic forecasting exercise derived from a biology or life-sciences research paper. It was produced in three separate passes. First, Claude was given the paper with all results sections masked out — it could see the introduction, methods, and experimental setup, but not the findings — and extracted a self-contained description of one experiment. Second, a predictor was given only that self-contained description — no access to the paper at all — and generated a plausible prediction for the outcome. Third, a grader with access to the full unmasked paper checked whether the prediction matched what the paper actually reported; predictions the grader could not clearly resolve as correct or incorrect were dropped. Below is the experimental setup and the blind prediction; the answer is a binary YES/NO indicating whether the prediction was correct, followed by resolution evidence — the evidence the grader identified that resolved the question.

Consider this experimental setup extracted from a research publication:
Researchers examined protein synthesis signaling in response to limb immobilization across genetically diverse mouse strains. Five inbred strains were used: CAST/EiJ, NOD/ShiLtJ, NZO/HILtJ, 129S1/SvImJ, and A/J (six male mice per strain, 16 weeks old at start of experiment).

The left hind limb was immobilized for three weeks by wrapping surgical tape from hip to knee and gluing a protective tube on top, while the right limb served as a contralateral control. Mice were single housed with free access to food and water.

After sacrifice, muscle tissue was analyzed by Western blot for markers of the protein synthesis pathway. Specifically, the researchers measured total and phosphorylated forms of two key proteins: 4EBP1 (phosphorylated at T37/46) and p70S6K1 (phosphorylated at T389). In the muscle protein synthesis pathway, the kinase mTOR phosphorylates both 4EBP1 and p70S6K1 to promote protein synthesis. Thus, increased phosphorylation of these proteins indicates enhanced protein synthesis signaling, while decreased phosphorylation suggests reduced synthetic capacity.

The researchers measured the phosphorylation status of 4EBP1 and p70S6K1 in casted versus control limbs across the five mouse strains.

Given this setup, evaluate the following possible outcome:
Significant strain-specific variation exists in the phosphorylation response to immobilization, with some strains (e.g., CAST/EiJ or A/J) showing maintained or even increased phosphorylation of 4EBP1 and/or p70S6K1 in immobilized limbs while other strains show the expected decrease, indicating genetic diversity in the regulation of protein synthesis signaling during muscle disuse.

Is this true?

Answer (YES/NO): YES